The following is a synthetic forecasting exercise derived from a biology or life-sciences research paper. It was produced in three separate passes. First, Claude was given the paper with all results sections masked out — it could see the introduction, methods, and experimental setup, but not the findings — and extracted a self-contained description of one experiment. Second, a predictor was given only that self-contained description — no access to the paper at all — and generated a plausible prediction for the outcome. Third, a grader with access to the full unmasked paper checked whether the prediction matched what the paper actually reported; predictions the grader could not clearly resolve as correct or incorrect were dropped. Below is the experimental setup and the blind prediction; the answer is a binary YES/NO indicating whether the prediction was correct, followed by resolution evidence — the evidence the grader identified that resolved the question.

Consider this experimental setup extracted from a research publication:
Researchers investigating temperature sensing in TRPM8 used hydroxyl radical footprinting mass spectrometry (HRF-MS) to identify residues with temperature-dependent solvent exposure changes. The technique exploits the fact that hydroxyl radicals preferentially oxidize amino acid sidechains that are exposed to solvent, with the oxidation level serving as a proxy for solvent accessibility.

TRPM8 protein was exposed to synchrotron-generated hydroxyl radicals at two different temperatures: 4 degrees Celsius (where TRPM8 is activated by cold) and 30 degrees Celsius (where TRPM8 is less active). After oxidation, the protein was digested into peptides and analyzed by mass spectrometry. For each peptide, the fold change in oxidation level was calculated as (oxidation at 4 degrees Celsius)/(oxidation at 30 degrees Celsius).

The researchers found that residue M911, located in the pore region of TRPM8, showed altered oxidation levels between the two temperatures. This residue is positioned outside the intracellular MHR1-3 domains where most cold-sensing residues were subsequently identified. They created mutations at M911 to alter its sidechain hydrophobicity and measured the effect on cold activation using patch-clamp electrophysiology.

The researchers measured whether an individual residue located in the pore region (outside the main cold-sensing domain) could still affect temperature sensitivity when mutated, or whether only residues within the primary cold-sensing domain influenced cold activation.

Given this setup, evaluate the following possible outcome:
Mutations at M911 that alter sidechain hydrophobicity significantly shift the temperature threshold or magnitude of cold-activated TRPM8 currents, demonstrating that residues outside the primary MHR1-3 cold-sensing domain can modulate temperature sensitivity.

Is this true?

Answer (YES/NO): YES